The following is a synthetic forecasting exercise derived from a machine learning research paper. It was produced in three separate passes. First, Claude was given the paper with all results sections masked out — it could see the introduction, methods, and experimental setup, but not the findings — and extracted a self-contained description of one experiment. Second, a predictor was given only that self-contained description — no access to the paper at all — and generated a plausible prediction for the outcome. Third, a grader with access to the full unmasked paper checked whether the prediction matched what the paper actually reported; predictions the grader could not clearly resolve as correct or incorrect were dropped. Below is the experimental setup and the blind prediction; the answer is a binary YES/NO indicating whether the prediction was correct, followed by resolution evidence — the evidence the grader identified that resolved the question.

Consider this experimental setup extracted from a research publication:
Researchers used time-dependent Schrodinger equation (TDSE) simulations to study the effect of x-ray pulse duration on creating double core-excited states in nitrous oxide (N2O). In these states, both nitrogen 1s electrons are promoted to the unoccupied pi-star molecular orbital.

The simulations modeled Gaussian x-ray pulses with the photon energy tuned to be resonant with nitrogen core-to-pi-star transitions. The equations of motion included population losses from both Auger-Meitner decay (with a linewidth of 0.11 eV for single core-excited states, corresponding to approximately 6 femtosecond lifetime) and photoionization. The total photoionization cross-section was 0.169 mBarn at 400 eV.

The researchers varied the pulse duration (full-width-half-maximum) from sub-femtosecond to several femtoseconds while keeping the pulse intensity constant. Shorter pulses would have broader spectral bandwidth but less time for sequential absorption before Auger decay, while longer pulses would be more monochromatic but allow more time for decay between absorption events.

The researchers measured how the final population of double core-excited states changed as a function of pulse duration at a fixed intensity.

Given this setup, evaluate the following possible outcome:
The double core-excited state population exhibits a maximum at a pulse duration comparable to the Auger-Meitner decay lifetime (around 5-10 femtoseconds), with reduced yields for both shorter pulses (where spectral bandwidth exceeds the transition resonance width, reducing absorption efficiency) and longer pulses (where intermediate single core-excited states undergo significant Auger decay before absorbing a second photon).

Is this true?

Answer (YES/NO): NO